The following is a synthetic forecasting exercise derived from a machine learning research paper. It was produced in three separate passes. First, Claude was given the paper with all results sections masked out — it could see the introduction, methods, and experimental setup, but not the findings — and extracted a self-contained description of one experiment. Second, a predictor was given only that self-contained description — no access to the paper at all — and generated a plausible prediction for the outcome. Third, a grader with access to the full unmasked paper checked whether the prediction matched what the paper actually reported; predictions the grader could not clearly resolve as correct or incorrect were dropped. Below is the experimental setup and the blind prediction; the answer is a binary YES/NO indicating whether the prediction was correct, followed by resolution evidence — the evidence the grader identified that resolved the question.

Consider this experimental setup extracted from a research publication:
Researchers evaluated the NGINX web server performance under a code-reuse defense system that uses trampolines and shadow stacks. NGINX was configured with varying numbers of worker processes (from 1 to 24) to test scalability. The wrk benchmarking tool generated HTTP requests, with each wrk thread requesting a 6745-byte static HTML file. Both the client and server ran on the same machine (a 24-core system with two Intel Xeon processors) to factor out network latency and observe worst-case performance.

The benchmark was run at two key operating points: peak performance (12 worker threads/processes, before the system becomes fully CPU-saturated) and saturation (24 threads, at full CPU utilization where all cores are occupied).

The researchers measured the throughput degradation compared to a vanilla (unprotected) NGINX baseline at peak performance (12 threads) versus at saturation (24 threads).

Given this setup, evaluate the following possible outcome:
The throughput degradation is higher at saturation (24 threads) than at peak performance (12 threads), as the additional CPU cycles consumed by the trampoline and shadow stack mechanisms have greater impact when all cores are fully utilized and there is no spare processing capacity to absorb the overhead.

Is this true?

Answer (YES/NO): NO